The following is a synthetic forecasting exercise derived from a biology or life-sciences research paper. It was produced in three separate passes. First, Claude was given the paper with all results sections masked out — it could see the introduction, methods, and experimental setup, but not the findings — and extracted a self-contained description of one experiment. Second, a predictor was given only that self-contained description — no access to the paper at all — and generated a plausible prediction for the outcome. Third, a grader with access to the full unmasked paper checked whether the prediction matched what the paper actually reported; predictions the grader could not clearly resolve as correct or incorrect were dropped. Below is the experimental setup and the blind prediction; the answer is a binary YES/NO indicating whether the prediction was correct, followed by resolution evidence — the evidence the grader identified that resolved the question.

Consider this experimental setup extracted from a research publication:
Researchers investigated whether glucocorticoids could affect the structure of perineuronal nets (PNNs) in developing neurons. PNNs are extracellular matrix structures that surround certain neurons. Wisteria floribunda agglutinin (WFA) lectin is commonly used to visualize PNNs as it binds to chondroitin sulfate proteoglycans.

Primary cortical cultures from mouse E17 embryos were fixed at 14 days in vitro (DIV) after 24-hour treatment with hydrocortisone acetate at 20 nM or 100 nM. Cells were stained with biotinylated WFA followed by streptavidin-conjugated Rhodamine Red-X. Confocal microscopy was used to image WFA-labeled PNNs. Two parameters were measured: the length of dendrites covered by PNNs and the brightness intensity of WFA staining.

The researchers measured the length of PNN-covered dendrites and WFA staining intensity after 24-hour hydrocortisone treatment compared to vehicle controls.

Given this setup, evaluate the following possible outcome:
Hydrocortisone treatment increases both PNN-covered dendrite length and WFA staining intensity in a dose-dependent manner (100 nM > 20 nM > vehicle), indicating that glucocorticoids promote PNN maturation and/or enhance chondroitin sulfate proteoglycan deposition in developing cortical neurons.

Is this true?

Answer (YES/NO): NO